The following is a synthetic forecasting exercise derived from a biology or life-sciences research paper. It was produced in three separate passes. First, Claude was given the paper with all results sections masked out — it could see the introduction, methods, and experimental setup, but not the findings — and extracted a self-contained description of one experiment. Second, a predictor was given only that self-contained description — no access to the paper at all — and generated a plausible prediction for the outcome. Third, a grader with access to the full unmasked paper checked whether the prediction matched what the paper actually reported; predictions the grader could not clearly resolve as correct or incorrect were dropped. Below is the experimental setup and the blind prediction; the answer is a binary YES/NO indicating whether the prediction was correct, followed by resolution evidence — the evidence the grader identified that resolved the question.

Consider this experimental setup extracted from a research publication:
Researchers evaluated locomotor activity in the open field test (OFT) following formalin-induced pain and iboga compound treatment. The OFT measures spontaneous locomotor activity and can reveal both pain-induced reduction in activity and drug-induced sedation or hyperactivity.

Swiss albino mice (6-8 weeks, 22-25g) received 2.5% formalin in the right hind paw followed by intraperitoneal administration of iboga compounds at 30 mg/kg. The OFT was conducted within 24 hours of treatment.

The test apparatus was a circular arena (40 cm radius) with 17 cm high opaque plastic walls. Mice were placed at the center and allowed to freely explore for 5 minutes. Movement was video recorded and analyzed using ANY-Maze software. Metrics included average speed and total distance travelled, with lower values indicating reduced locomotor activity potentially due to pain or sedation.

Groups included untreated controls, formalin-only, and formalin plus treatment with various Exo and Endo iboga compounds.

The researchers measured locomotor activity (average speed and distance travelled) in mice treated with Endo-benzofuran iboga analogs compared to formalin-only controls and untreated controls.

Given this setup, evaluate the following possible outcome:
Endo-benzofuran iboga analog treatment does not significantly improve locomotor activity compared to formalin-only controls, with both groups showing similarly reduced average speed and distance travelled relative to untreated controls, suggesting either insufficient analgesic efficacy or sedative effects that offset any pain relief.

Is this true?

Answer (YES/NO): NO